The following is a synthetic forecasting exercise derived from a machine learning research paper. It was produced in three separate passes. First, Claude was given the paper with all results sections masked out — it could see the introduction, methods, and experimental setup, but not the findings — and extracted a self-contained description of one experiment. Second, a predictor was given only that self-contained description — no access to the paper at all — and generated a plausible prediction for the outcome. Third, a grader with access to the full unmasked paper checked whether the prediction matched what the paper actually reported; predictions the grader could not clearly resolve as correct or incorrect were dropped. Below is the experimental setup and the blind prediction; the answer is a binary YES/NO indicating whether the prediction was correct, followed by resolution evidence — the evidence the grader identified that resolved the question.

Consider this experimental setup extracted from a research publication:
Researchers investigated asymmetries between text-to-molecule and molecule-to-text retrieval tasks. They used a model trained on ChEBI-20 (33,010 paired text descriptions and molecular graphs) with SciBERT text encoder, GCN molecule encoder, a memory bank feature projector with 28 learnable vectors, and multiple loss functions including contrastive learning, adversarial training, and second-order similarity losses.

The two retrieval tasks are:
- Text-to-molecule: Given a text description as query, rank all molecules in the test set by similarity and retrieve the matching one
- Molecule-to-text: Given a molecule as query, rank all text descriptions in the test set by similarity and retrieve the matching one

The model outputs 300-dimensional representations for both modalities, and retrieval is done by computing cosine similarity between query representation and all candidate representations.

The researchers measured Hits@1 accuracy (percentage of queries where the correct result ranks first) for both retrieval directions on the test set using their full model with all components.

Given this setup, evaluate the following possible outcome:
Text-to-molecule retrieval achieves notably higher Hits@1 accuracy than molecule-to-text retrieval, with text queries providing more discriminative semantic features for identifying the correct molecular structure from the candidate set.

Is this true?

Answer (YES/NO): YES